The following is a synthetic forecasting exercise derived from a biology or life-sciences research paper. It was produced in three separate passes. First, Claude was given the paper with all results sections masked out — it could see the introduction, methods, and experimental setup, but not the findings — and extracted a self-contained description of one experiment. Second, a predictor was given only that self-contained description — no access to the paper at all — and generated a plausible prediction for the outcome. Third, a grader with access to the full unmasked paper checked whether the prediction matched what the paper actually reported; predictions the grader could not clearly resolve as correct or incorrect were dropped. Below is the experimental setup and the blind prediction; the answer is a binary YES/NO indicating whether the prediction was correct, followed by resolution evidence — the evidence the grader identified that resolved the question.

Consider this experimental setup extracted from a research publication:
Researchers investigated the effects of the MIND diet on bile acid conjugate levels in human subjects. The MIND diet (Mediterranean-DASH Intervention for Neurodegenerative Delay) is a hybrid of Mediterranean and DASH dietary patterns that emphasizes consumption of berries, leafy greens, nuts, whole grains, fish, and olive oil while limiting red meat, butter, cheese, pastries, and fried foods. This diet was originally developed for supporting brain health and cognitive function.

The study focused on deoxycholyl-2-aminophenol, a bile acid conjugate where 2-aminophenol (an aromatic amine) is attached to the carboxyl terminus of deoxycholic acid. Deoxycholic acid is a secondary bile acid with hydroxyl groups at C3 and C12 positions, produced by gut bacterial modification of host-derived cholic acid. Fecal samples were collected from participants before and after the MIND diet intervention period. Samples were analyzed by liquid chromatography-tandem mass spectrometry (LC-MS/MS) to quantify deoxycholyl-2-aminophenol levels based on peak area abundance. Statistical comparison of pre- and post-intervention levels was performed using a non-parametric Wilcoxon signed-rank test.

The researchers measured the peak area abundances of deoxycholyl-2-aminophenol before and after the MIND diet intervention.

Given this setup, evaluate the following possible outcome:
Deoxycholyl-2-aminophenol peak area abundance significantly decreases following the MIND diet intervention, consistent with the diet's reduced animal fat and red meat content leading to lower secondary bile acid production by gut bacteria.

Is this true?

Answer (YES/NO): NO